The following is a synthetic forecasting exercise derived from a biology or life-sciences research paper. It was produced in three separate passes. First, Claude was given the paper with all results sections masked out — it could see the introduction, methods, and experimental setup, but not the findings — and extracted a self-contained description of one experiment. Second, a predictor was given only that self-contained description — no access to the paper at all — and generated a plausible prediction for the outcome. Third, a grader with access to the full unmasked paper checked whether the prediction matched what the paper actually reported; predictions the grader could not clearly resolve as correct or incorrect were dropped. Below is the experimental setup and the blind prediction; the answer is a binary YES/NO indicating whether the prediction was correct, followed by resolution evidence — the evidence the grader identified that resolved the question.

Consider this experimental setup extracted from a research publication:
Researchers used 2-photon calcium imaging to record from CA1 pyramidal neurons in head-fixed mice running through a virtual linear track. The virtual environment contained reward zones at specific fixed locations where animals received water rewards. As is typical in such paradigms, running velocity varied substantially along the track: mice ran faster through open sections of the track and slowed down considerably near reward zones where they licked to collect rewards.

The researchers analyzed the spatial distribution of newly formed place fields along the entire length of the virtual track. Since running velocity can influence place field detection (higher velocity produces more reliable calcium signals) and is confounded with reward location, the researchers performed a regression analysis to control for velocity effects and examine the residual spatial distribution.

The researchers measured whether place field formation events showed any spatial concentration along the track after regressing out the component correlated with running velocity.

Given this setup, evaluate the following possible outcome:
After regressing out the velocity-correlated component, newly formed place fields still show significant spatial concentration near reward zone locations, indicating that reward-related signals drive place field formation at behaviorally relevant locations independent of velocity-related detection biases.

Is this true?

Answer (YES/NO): NO